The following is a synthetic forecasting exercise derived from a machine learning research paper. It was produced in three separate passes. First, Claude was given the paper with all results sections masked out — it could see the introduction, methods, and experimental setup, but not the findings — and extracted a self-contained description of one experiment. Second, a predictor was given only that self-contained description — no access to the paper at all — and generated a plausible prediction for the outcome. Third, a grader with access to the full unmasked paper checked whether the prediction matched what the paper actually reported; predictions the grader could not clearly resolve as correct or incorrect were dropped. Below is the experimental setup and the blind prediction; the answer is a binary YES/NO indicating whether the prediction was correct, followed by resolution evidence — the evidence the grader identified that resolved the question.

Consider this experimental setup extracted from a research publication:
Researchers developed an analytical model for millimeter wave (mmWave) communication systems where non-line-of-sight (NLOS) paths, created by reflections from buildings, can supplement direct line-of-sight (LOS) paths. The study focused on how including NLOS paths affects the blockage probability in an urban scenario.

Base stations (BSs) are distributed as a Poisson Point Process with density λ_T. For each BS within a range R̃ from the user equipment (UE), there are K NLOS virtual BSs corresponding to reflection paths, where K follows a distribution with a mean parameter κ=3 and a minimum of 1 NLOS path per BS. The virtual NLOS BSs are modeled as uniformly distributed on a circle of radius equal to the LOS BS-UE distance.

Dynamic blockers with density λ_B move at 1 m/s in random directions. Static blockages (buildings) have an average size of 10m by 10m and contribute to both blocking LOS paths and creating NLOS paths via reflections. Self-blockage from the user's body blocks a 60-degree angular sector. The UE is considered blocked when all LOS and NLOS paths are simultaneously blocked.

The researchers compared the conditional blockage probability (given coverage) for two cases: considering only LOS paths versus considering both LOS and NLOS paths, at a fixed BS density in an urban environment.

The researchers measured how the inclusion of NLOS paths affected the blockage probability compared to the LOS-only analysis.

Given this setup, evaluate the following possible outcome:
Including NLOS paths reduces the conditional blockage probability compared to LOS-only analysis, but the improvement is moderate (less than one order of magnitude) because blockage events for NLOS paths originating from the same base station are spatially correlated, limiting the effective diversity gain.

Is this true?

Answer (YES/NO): NO